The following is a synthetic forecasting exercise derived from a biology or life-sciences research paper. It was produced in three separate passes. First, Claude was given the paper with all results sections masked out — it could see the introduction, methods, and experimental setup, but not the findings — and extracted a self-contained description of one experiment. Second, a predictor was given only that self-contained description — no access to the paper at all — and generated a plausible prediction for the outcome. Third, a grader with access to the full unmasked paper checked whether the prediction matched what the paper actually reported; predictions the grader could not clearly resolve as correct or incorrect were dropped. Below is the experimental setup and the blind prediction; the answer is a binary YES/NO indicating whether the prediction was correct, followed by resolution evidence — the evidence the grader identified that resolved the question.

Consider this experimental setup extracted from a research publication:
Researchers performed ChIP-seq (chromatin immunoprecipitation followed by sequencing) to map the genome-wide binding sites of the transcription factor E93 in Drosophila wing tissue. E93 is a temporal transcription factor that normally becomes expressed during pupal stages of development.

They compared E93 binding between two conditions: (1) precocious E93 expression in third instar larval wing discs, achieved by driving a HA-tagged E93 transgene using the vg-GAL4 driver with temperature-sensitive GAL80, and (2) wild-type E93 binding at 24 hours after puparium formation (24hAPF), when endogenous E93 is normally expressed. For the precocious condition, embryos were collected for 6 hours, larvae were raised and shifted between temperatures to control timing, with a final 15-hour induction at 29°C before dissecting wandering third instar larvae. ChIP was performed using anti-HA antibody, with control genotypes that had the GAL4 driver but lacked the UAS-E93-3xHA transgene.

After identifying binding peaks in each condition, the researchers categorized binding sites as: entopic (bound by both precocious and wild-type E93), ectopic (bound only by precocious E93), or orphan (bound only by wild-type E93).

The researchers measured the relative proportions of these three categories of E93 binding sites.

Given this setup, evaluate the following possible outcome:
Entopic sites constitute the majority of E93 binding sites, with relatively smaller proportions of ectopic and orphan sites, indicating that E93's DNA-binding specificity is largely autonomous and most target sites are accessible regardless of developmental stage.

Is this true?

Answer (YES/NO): YES